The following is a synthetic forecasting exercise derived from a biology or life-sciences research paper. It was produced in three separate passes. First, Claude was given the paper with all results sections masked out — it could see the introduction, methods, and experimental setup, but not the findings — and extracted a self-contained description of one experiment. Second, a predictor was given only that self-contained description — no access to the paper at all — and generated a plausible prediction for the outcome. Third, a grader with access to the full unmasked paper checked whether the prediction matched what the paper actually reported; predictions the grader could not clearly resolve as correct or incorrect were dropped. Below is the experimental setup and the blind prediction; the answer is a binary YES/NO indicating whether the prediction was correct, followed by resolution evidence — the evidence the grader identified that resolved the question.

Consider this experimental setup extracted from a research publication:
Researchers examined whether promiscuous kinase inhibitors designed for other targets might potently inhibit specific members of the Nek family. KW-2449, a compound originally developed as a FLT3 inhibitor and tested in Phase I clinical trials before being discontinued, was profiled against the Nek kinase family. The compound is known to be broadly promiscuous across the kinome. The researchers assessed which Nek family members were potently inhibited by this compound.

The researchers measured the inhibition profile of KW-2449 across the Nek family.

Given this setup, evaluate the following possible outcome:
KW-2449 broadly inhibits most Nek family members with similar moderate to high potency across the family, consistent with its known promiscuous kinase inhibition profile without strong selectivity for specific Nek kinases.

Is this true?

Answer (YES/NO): NO